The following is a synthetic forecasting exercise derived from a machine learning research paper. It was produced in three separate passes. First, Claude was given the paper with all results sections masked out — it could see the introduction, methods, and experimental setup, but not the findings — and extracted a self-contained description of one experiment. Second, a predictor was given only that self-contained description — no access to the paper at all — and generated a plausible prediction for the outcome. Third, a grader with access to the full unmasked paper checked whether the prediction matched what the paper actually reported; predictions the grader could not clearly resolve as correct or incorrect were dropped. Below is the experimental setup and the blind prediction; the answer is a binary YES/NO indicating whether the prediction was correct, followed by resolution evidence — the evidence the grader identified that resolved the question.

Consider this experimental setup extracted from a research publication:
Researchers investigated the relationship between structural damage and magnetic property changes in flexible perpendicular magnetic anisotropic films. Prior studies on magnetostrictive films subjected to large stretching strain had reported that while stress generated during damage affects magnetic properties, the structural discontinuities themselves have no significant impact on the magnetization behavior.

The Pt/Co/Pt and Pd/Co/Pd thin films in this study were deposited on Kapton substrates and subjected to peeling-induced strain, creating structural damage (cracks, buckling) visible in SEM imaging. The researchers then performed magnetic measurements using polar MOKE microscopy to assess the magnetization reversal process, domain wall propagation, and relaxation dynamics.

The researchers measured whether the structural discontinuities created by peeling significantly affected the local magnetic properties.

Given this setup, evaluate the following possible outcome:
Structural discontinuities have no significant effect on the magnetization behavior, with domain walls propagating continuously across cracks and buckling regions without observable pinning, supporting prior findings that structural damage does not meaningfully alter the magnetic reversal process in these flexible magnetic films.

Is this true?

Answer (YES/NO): NO